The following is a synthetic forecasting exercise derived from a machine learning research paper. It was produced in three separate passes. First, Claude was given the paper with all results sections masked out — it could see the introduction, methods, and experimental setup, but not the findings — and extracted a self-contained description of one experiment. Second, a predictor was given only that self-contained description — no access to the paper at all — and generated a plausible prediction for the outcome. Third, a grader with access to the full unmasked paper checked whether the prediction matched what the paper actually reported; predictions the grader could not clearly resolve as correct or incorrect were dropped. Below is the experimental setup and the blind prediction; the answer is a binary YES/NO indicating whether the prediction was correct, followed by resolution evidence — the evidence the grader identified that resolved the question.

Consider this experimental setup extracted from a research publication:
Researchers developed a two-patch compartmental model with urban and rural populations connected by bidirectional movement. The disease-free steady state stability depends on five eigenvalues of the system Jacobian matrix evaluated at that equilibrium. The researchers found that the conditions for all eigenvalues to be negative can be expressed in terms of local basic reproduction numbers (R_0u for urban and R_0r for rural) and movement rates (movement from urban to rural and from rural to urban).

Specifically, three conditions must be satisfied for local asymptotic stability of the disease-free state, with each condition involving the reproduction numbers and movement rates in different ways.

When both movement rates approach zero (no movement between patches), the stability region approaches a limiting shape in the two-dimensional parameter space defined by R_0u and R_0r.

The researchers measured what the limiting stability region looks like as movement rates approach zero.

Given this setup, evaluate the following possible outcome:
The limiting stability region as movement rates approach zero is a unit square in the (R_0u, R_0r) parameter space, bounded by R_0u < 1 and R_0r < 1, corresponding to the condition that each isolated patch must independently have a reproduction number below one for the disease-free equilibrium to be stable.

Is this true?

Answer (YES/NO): YES